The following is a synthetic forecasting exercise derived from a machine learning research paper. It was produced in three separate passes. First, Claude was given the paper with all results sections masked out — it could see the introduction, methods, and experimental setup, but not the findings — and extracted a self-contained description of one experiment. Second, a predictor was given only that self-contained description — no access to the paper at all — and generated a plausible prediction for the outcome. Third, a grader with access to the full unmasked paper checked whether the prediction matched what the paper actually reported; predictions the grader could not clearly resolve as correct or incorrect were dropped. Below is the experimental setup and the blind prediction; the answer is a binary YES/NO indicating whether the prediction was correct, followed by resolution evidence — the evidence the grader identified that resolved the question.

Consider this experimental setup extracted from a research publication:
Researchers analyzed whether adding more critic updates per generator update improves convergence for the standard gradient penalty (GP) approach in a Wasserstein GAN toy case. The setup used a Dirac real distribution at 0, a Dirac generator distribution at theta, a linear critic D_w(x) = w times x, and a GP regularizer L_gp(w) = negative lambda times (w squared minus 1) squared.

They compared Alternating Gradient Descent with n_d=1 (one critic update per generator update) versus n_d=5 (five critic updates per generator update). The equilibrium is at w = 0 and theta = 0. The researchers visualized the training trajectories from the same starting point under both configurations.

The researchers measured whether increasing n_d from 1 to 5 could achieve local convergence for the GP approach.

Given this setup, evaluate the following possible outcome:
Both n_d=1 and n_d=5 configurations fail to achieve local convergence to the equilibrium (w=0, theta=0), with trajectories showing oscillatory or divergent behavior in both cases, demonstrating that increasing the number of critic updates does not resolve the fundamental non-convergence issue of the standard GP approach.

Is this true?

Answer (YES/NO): YES